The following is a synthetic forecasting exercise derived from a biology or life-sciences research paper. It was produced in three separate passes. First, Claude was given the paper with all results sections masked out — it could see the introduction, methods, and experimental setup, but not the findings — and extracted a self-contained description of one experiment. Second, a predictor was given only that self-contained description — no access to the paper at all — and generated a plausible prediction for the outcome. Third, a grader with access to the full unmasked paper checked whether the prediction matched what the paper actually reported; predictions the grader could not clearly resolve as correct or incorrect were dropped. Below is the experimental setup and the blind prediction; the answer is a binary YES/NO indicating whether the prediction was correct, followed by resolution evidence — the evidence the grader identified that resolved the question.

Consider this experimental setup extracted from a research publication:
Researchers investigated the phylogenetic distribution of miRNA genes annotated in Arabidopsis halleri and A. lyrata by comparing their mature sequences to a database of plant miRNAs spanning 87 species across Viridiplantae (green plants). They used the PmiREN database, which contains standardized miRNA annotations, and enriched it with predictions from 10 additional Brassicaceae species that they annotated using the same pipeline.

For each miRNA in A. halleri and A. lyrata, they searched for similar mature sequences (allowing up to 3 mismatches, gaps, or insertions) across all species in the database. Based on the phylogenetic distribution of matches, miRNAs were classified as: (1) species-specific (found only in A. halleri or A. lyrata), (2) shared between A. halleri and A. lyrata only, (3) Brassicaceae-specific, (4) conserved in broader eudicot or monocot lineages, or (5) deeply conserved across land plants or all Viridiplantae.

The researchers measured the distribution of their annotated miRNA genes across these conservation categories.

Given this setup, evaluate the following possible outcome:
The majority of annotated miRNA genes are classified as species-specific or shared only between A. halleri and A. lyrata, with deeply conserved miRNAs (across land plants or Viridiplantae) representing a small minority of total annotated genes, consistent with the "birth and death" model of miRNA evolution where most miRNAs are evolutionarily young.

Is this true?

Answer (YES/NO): NO